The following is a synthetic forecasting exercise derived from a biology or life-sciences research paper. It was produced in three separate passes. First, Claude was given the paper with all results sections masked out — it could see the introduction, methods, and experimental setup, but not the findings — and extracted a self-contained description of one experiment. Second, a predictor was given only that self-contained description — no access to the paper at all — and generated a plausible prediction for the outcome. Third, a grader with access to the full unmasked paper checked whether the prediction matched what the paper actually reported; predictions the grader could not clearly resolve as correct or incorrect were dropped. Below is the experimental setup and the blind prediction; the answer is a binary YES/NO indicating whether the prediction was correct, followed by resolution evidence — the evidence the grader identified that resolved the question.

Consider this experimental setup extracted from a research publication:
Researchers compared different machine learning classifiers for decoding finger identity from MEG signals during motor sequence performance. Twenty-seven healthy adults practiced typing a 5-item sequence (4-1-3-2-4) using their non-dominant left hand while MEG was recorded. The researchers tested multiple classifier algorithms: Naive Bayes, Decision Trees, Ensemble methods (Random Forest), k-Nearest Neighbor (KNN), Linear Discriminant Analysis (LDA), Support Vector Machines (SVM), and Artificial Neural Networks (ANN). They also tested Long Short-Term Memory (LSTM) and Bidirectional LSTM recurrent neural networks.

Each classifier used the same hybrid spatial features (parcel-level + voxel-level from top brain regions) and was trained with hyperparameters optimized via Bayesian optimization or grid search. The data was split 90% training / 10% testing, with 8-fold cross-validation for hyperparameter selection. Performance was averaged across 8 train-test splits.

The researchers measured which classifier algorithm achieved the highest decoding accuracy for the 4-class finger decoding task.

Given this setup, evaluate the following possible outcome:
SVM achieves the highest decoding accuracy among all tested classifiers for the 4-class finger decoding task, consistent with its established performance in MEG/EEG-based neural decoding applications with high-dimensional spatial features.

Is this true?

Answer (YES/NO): NO